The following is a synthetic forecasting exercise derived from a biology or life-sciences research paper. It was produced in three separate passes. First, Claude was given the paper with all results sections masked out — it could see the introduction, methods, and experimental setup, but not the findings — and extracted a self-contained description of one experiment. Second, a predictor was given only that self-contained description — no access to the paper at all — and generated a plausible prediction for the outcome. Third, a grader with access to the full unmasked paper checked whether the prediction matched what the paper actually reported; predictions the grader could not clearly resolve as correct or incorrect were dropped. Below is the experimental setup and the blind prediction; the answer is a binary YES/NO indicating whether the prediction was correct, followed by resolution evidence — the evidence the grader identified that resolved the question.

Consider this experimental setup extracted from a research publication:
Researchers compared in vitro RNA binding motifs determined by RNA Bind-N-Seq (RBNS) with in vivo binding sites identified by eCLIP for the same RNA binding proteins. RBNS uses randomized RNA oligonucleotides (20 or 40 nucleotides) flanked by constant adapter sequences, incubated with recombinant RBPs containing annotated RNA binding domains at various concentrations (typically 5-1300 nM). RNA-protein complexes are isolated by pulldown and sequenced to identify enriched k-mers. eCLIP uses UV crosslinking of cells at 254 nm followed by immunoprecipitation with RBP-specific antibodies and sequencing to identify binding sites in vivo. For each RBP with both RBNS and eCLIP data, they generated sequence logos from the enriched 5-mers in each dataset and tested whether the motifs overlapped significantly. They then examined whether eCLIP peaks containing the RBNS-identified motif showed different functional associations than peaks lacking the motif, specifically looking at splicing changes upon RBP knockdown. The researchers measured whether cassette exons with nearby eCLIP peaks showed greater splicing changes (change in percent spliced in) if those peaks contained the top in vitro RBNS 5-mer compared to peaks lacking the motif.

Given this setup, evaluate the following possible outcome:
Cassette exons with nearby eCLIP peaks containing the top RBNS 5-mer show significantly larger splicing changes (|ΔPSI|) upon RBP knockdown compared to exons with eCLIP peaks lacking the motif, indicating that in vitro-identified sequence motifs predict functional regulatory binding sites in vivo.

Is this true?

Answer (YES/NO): YES